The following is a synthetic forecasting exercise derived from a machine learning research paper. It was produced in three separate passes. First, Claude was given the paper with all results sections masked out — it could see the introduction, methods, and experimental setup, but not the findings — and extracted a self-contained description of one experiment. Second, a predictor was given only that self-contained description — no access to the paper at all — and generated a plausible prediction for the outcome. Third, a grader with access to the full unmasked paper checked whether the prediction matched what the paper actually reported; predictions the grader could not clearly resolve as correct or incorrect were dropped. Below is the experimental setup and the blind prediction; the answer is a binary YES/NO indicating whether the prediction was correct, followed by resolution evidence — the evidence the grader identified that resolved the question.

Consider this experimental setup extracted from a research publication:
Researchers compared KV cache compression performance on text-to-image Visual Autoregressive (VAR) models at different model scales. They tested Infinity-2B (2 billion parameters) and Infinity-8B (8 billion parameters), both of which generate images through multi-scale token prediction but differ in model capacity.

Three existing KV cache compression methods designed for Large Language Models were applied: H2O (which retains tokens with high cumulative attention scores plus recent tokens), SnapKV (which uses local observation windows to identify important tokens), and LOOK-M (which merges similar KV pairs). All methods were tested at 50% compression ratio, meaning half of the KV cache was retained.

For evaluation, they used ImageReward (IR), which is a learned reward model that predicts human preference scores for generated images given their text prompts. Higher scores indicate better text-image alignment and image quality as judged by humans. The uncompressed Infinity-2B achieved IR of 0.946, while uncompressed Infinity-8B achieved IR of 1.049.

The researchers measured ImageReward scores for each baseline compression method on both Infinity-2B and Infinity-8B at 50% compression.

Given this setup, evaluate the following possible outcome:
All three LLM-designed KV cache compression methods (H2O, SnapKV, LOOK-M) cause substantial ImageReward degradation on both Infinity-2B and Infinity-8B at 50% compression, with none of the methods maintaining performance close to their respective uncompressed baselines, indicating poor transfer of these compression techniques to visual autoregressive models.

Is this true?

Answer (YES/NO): NO